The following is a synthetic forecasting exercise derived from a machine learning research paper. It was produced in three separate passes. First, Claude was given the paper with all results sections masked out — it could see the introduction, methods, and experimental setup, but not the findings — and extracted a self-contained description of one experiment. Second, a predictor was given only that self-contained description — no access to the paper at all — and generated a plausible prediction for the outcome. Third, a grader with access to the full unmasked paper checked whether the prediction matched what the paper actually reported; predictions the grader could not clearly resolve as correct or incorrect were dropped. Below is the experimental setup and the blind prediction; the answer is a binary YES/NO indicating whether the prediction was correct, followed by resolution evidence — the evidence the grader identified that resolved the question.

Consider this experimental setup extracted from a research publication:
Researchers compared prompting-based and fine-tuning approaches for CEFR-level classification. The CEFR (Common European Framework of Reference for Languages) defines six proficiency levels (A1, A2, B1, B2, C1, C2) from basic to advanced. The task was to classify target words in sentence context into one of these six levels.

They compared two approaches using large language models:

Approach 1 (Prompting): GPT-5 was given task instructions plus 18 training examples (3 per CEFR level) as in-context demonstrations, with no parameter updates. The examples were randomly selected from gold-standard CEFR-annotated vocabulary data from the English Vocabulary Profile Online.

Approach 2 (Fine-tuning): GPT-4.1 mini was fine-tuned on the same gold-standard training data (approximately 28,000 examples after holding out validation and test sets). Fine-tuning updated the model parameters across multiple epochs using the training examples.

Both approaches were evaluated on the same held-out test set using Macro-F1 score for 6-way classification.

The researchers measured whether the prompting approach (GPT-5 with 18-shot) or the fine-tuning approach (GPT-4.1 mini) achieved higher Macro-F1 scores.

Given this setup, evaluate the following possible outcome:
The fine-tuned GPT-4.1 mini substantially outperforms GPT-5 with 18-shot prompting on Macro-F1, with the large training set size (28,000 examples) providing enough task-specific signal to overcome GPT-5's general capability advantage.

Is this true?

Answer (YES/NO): YES